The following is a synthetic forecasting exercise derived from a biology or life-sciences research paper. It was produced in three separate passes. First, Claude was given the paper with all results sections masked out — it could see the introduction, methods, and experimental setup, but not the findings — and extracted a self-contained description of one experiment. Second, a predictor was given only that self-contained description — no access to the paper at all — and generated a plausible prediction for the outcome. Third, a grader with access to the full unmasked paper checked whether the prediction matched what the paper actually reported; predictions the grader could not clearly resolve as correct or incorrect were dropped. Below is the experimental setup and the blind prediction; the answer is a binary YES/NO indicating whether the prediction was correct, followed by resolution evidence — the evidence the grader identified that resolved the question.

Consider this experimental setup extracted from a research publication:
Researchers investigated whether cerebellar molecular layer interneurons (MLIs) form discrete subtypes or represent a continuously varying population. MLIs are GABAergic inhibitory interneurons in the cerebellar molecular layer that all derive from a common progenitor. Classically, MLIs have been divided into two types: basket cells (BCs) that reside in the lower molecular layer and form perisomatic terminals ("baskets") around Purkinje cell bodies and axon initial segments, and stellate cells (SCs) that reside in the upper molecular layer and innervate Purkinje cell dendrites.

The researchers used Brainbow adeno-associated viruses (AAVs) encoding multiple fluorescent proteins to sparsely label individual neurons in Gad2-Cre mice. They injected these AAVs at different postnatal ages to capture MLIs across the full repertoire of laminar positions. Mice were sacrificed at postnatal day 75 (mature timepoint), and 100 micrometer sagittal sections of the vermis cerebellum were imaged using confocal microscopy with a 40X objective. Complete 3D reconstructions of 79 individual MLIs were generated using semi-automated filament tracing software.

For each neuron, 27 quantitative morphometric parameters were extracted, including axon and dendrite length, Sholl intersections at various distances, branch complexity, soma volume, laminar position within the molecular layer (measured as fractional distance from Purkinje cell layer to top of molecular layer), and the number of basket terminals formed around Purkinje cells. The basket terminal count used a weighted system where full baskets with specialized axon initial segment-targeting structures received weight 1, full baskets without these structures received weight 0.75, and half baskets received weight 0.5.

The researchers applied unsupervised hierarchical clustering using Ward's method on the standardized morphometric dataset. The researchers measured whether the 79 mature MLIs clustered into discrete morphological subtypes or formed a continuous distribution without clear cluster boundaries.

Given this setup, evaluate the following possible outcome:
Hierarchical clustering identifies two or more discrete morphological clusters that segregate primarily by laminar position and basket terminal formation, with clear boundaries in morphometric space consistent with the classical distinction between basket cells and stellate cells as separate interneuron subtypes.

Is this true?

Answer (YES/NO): NO